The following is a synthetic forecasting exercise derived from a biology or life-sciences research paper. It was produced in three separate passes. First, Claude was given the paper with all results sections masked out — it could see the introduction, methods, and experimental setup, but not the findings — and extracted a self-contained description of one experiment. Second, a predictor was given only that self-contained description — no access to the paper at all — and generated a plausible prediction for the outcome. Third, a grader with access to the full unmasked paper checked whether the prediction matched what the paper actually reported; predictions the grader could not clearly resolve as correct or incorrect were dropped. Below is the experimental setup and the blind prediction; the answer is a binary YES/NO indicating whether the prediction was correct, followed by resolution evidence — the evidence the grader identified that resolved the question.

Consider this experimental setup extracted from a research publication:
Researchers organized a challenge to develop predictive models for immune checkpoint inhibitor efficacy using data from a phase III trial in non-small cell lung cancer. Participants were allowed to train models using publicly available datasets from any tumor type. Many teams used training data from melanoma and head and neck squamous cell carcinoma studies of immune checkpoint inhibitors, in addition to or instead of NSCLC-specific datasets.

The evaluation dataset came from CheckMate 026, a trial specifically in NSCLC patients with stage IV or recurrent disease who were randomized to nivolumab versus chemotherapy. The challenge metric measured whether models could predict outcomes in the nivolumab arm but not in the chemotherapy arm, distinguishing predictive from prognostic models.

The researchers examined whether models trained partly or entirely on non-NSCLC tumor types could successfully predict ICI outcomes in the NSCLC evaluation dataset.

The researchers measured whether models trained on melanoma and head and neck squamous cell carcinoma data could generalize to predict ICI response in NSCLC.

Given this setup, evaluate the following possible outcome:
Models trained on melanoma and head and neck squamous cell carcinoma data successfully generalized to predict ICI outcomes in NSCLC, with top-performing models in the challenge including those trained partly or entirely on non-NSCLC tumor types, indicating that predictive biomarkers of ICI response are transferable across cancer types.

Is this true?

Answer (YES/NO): YES